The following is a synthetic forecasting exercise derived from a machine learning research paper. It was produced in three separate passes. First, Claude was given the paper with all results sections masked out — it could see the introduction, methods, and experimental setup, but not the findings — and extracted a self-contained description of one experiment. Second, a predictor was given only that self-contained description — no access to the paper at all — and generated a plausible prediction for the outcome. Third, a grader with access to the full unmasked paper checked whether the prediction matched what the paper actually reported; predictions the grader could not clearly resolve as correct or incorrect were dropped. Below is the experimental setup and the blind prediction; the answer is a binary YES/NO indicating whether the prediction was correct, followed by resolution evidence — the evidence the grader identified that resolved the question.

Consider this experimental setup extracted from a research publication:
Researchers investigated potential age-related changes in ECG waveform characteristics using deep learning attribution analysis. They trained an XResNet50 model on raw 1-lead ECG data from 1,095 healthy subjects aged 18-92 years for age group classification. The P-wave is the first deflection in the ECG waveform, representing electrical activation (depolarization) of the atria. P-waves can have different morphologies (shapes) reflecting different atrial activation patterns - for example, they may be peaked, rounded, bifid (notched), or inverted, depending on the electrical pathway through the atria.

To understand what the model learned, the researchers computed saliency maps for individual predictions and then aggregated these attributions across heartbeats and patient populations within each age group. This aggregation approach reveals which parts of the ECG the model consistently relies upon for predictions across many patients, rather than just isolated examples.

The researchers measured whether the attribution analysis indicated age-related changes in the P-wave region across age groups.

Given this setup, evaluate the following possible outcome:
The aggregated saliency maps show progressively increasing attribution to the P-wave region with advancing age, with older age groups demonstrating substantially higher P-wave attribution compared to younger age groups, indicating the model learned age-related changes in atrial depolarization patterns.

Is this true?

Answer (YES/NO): NO